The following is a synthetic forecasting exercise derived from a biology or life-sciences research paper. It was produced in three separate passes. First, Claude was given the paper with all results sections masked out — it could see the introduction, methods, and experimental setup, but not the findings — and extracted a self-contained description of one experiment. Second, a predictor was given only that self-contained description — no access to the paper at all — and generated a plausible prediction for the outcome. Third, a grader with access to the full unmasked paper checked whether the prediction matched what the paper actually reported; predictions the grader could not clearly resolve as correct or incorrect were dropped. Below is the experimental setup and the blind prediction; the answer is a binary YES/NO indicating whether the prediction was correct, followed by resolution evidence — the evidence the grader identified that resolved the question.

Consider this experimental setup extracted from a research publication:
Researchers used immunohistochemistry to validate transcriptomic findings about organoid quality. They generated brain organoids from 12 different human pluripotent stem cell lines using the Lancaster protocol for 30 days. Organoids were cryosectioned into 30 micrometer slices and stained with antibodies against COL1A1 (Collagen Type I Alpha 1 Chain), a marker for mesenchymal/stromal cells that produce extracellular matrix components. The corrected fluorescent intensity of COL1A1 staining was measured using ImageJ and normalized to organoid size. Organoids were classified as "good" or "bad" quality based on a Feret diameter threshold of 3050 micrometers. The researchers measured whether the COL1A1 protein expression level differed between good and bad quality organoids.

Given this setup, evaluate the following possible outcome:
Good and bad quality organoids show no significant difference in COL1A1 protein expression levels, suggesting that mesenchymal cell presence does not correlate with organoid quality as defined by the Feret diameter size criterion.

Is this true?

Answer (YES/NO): NO